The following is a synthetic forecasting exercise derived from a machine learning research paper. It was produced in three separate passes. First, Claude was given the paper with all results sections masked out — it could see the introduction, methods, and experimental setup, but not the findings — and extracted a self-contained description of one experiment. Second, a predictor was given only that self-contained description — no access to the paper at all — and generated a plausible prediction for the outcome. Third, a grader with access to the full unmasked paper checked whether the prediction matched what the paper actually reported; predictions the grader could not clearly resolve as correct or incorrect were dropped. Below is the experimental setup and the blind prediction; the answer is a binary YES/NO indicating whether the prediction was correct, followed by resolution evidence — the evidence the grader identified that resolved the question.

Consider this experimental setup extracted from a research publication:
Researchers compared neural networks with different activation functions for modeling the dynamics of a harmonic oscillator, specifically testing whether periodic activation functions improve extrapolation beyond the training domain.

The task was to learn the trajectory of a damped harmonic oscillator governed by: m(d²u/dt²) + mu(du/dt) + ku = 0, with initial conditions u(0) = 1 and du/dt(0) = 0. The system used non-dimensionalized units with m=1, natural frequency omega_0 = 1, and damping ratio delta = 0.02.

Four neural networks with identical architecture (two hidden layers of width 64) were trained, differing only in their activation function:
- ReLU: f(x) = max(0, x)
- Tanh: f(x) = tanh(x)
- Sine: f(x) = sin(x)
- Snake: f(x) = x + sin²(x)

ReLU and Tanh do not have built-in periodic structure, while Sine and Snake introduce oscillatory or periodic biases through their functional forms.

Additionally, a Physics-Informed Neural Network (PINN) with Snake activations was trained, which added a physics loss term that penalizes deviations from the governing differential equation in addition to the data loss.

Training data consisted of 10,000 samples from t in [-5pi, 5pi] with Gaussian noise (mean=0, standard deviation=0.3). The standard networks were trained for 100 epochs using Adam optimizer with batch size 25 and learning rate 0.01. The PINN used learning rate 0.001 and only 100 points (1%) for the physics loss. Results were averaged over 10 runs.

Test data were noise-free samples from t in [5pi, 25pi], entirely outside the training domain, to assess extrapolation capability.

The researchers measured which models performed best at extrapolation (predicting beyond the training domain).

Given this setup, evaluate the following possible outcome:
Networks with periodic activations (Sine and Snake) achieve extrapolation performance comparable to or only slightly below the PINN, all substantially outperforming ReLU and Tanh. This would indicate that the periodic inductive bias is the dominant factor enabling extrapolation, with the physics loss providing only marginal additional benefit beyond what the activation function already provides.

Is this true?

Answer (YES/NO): NO